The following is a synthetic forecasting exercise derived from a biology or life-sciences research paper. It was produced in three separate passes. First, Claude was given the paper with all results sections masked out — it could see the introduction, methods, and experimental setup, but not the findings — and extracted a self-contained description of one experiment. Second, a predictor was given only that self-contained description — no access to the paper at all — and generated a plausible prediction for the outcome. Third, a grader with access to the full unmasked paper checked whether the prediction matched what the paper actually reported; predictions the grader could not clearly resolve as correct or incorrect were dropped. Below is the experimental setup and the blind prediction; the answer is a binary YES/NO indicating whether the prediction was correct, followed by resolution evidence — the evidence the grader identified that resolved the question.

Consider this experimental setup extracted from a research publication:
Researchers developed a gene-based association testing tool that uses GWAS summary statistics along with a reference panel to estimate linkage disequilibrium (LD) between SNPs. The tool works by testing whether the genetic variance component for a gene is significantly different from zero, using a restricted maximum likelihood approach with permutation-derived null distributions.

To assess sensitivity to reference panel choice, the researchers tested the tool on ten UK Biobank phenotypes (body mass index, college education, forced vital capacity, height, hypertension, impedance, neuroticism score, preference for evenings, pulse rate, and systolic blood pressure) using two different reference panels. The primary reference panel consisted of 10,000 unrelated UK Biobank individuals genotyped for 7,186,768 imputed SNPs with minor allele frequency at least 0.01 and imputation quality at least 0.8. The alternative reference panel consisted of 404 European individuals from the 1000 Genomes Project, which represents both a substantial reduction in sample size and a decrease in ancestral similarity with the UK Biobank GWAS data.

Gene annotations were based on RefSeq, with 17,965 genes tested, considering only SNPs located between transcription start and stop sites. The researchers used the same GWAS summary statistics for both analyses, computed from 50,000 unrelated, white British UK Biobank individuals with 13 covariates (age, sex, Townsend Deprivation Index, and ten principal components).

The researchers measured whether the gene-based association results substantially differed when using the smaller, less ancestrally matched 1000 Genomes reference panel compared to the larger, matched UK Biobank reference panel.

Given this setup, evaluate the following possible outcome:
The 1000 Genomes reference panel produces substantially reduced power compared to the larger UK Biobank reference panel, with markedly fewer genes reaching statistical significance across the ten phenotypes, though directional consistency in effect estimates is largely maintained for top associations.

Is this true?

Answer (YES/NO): NO